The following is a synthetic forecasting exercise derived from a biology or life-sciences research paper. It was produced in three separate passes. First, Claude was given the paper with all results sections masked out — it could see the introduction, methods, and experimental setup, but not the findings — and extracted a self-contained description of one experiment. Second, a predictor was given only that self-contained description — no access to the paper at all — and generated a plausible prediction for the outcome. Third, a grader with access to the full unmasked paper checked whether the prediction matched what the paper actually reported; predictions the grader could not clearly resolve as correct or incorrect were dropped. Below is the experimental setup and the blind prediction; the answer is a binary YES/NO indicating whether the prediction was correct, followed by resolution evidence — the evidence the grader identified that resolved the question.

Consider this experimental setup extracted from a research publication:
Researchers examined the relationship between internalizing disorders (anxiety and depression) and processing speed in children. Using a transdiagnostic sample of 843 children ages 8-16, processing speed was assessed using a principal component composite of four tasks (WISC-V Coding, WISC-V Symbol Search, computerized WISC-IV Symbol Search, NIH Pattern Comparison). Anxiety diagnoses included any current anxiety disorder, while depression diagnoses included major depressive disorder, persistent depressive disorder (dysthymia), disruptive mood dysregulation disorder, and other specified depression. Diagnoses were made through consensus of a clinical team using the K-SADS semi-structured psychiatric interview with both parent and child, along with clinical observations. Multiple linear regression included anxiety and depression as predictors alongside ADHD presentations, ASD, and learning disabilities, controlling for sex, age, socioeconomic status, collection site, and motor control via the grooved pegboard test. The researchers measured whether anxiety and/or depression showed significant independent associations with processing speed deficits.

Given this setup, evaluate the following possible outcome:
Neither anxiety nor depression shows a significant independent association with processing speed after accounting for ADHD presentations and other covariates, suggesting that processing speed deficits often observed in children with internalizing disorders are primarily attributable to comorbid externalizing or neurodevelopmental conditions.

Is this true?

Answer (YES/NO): YES